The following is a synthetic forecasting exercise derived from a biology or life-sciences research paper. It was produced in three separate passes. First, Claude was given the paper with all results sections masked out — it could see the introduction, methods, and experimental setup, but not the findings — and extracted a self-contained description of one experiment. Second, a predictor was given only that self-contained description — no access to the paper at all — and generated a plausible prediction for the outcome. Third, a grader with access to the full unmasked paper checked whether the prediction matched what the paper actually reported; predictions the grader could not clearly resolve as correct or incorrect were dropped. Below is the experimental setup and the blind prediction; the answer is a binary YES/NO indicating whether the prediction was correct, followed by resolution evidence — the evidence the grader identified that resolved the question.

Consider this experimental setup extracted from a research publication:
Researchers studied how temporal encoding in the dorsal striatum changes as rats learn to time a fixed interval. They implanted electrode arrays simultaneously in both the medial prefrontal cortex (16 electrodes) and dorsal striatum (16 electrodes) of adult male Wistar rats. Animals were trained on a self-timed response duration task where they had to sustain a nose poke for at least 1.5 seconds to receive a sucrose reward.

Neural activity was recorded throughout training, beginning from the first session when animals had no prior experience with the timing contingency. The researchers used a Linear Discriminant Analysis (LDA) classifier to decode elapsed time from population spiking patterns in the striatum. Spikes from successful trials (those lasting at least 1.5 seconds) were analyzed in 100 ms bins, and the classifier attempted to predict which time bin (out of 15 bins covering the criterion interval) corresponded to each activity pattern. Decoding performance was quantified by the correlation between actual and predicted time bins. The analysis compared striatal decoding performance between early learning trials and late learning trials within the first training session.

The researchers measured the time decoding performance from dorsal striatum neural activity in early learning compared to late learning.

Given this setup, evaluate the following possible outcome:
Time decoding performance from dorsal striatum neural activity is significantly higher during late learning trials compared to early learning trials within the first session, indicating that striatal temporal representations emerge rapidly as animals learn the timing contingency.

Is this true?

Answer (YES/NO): NO